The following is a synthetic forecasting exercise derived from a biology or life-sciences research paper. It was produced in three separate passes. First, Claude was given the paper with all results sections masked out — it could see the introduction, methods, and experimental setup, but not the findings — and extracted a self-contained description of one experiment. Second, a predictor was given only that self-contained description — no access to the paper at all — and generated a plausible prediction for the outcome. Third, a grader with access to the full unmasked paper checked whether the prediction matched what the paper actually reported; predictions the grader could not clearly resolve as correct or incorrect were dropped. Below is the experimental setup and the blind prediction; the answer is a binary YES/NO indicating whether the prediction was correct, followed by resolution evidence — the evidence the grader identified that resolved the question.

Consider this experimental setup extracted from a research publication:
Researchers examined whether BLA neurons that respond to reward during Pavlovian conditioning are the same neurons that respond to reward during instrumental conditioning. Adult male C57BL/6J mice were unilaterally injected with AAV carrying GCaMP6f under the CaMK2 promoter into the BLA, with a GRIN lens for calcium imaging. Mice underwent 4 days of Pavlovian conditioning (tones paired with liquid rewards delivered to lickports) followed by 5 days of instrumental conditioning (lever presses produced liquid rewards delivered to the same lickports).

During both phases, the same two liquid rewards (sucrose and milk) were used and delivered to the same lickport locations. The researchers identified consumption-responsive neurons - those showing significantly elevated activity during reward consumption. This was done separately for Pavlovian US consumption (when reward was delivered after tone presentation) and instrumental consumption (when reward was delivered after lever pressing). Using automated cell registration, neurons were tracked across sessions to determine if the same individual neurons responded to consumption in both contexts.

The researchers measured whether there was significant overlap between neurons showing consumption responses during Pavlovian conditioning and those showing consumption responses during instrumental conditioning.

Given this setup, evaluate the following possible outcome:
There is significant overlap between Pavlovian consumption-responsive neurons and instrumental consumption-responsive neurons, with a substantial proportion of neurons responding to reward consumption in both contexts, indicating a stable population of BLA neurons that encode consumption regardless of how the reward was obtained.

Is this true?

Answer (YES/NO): YES